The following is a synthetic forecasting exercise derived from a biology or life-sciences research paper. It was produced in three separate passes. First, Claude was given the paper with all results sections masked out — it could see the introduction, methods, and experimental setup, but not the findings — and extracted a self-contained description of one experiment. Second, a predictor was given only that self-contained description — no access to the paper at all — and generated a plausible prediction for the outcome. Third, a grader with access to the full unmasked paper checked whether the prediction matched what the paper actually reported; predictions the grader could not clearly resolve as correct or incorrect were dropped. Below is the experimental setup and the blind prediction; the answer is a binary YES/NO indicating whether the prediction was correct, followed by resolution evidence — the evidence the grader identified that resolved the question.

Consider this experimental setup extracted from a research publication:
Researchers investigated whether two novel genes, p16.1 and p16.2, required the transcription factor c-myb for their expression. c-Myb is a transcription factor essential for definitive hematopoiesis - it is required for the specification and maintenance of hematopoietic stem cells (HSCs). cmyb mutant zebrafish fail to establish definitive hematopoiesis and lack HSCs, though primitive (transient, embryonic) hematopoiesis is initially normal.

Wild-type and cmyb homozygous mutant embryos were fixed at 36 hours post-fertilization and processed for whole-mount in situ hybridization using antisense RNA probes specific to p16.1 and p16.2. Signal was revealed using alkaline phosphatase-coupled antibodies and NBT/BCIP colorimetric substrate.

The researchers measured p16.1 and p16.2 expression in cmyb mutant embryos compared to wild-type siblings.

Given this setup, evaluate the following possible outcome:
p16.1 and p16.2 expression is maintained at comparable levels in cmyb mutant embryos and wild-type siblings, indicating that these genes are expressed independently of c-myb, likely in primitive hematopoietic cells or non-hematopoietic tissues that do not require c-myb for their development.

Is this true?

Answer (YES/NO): NO